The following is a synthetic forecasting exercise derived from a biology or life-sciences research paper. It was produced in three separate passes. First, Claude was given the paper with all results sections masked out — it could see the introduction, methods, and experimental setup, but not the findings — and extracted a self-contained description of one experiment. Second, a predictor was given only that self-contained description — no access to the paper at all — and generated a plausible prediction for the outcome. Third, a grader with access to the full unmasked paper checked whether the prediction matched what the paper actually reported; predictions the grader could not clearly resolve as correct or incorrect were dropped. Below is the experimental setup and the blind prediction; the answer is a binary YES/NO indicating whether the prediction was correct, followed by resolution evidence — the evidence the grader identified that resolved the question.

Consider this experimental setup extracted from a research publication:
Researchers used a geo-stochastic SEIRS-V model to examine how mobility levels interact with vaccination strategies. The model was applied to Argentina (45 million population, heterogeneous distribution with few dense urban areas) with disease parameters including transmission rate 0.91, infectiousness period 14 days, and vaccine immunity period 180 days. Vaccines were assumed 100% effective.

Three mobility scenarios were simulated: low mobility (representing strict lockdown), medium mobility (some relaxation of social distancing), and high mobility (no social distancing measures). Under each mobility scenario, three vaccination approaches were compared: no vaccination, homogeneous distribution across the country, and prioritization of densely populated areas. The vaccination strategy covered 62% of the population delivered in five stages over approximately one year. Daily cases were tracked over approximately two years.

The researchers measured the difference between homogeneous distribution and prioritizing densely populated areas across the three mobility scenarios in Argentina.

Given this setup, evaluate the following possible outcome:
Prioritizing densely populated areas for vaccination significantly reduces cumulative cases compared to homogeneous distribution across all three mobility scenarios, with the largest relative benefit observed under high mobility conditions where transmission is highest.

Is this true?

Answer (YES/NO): NO